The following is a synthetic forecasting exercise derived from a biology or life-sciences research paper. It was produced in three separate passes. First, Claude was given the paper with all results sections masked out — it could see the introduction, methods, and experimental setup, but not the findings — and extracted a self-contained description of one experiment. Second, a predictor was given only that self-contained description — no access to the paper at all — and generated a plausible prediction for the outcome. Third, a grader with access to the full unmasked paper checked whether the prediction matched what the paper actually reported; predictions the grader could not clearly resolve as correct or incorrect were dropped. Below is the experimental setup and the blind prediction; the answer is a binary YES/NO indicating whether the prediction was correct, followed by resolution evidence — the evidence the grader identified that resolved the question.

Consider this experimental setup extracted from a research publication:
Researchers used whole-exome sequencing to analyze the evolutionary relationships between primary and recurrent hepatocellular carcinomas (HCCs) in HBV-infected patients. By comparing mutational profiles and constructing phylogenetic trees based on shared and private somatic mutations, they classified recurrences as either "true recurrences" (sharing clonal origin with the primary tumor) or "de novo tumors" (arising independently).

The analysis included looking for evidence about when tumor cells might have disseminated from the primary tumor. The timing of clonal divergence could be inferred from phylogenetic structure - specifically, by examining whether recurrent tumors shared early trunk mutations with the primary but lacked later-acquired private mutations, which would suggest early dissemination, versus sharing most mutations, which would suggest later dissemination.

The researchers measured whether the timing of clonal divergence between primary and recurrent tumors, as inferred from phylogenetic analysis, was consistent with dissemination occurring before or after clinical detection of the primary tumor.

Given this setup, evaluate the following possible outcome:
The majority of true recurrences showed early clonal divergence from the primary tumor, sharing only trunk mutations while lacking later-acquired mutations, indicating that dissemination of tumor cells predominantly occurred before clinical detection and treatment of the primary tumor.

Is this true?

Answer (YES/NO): NO